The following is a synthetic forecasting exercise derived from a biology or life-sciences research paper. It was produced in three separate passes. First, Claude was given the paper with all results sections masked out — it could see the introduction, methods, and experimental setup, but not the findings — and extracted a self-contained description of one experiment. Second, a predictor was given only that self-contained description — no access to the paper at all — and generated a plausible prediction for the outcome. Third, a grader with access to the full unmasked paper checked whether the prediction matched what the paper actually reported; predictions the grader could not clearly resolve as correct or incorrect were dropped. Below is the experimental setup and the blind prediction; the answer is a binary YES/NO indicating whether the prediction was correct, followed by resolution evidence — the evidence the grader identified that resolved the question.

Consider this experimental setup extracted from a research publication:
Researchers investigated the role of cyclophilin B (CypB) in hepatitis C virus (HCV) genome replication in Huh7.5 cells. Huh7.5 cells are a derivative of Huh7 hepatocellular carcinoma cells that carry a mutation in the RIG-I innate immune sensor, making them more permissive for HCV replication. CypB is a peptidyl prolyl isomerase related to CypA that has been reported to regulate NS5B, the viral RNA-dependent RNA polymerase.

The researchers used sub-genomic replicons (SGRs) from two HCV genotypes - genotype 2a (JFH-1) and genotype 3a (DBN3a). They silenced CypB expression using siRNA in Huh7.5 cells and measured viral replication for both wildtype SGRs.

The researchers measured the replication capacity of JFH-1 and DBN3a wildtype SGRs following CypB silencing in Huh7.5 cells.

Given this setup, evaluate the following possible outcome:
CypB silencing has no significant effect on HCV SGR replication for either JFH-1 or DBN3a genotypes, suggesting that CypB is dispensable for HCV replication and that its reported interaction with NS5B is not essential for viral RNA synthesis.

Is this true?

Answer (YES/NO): YES